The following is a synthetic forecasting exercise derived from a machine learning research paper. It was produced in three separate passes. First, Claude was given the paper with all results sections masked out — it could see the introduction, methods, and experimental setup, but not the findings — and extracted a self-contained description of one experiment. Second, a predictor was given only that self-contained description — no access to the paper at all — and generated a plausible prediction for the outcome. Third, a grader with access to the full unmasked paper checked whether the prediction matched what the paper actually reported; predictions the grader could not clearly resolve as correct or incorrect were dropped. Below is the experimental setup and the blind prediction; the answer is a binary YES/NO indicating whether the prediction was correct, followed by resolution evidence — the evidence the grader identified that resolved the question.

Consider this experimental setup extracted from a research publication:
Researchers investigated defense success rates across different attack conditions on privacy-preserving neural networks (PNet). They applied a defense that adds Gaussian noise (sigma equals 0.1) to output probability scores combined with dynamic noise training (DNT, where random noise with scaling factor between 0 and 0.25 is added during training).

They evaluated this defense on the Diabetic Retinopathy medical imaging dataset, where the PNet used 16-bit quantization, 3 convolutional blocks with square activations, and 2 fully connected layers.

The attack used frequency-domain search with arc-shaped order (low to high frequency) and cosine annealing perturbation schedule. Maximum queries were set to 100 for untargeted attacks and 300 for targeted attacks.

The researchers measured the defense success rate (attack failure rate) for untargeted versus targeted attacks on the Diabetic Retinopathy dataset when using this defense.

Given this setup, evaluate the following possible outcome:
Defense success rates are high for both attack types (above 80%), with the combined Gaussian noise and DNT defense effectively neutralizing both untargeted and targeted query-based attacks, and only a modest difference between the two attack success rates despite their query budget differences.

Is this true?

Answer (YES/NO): NO